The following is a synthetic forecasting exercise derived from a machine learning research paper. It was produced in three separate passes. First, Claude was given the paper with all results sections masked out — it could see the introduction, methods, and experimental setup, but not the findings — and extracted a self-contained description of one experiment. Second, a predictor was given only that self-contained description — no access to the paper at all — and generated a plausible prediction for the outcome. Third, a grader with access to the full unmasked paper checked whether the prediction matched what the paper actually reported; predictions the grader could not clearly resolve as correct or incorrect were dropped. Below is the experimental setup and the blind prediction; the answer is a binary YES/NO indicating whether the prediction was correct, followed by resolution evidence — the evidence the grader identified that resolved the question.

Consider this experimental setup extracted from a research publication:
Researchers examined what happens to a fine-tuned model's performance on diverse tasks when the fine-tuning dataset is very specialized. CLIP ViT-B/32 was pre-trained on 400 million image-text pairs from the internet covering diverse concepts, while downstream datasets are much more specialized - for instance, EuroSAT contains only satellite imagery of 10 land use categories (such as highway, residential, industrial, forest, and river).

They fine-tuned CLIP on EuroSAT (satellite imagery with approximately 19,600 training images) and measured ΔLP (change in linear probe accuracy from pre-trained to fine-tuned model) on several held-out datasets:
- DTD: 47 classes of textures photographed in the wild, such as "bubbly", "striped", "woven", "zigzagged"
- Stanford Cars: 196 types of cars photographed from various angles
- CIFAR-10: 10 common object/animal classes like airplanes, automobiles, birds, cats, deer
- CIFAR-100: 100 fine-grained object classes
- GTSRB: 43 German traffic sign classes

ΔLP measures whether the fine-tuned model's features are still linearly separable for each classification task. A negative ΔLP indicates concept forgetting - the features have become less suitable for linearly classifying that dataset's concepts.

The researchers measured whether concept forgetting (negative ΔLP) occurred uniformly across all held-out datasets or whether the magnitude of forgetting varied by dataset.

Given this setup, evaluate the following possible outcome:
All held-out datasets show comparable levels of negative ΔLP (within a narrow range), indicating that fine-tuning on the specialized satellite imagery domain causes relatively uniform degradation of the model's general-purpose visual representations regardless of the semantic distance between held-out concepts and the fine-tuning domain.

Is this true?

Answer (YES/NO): NO